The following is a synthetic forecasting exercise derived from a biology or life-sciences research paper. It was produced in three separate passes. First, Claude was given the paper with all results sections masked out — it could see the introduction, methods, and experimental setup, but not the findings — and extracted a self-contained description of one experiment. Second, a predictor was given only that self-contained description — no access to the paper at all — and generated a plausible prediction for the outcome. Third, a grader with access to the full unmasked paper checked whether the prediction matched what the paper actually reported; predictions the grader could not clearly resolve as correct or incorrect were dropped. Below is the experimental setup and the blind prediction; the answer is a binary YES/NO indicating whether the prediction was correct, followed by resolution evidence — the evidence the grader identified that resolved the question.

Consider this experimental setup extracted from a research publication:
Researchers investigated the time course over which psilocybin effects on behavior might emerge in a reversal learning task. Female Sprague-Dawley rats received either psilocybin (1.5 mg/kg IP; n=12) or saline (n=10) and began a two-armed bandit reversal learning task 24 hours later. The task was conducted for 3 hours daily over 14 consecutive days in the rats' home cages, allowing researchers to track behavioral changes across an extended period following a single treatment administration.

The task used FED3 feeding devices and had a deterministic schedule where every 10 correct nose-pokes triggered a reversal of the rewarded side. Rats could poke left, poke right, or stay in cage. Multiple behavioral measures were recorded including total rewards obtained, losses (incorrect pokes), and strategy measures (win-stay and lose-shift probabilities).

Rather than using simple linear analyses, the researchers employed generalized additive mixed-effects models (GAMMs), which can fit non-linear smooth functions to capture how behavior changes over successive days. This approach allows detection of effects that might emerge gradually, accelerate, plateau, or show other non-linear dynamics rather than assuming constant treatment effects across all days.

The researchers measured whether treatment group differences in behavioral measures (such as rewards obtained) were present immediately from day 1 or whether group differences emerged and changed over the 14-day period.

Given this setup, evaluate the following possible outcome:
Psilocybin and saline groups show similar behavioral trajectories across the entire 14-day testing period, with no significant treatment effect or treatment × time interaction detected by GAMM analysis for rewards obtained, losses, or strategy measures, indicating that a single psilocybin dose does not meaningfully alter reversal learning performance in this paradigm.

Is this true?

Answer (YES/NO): NO